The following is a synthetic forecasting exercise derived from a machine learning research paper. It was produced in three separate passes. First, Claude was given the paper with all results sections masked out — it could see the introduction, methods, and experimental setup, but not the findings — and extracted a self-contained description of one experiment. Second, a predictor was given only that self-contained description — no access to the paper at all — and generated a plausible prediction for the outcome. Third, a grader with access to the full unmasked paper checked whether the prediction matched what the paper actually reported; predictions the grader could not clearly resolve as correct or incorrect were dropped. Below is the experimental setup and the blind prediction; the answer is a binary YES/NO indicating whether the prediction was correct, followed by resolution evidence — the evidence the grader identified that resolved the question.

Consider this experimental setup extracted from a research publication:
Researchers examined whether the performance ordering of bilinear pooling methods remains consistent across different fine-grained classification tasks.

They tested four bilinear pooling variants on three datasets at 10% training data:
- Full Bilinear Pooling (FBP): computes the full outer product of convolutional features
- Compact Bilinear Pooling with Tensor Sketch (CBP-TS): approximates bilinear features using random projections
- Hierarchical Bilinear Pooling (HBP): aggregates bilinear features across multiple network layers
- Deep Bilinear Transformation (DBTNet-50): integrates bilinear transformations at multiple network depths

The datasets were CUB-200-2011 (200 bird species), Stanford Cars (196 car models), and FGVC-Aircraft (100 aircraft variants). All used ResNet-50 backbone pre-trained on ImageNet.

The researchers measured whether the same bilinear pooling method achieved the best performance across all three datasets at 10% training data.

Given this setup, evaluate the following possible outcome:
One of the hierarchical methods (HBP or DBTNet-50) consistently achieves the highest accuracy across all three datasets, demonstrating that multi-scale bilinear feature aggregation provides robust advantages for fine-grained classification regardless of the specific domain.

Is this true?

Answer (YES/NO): NO